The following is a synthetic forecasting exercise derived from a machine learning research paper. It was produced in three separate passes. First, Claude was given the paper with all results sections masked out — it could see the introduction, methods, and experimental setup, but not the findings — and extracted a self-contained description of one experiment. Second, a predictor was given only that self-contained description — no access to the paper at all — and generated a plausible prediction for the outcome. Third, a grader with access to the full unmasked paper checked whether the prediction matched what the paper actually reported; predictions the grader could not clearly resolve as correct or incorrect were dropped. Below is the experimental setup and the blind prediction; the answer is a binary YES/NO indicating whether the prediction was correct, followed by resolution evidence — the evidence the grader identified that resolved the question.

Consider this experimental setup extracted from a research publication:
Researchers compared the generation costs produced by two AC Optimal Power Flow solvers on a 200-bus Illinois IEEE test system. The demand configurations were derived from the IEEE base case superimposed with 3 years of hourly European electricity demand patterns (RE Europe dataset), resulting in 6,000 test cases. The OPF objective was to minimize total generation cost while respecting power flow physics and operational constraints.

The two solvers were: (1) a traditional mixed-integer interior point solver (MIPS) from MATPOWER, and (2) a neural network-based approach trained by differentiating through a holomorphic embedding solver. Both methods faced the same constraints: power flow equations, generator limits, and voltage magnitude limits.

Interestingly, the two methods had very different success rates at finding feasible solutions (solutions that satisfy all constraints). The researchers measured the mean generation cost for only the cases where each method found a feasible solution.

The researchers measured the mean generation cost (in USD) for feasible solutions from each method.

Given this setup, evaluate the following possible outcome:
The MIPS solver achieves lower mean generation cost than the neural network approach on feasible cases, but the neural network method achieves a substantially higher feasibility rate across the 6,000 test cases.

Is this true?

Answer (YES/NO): YES